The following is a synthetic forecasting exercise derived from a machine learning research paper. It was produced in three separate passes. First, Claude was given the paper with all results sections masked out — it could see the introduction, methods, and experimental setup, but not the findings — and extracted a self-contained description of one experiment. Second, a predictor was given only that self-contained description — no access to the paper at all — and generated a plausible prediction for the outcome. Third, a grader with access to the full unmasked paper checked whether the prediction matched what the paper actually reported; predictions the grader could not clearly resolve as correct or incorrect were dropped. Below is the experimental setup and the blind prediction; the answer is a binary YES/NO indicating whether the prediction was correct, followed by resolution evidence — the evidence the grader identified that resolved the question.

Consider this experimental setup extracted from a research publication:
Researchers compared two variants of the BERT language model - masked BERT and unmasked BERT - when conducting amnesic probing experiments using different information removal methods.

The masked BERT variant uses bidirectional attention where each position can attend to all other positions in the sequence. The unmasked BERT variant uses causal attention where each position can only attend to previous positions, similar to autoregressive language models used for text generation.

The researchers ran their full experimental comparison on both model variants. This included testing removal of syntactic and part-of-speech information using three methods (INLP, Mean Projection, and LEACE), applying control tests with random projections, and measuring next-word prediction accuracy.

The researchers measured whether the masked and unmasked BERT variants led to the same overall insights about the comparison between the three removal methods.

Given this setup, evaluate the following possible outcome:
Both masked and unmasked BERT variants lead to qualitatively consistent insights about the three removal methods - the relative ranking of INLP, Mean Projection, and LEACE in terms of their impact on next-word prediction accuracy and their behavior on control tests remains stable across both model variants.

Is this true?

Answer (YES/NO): YES